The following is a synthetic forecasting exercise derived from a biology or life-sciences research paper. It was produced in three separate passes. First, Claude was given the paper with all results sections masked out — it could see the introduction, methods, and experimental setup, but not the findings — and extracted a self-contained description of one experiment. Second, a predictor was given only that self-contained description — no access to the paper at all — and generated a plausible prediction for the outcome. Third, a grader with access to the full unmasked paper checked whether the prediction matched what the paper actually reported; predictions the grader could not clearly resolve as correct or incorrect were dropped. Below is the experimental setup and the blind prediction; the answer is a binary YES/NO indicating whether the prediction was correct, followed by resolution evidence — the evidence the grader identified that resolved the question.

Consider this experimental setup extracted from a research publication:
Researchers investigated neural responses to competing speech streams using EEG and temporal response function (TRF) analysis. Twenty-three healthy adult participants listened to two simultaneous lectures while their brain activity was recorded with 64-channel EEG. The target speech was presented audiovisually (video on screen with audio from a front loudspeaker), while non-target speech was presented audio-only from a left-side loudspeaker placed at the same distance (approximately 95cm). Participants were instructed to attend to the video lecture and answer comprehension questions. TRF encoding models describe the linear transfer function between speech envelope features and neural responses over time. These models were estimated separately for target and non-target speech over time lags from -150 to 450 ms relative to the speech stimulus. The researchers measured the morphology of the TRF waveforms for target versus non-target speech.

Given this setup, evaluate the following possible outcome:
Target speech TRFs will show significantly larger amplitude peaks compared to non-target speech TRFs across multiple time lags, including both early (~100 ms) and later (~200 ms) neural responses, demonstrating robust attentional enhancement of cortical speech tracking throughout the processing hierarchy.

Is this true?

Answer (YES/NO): NO